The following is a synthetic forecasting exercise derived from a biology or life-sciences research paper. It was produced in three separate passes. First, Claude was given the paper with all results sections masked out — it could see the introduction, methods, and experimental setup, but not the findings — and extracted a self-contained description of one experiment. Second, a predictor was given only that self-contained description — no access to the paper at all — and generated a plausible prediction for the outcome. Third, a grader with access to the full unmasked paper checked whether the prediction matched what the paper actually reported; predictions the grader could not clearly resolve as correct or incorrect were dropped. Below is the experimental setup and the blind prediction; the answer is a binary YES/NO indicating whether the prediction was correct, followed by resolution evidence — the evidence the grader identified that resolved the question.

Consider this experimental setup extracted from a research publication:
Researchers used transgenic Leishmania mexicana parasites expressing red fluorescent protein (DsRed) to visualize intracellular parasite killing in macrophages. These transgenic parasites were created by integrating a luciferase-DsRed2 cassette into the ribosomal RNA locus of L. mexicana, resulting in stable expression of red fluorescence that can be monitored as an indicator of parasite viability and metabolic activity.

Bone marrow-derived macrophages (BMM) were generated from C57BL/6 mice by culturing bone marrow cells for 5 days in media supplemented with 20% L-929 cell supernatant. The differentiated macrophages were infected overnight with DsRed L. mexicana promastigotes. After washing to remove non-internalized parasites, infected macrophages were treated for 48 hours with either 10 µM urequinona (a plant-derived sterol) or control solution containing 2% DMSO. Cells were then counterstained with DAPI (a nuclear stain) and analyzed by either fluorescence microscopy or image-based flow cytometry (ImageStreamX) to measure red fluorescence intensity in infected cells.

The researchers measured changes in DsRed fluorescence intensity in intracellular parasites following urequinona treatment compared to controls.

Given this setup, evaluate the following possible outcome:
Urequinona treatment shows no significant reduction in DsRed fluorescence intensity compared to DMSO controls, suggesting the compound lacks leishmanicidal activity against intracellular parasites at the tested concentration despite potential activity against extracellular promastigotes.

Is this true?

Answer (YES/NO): NO